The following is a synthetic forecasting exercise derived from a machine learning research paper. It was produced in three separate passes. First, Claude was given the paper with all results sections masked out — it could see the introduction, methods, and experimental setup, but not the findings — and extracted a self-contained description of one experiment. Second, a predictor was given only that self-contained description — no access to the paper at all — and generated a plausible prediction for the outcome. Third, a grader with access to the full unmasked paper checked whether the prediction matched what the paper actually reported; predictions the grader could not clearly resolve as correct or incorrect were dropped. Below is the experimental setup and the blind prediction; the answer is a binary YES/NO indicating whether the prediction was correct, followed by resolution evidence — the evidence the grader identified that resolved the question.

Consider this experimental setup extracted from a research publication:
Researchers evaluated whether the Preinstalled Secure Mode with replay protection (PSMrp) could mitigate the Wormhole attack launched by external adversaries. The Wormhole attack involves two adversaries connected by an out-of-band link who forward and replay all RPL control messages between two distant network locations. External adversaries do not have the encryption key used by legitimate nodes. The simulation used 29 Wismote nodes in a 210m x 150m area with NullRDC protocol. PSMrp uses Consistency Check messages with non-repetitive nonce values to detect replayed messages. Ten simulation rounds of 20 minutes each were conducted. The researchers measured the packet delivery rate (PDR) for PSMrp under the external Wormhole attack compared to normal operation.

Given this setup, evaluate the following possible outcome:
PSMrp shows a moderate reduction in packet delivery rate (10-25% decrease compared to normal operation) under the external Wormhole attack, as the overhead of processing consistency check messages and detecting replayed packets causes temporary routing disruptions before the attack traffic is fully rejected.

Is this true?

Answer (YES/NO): NO